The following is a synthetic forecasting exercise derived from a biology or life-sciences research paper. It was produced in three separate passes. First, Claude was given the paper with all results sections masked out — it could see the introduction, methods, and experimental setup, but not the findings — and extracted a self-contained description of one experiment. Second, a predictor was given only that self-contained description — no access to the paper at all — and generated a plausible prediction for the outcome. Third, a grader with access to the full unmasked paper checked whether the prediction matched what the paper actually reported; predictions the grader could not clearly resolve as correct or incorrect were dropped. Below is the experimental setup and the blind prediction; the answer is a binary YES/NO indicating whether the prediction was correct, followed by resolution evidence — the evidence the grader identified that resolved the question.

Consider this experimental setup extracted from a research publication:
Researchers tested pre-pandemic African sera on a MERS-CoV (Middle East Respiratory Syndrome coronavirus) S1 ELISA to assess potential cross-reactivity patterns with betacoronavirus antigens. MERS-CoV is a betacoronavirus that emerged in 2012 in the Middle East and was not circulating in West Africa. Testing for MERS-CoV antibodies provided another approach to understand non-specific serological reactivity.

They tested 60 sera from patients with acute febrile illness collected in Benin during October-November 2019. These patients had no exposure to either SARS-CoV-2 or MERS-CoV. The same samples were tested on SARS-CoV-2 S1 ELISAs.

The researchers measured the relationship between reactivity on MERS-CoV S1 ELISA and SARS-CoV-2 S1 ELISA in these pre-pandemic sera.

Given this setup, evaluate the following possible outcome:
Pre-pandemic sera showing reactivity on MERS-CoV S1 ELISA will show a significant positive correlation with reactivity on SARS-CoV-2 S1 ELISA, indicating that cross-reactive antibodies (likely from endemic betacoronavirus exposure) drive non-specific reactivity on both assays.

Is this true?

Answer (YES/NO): NO